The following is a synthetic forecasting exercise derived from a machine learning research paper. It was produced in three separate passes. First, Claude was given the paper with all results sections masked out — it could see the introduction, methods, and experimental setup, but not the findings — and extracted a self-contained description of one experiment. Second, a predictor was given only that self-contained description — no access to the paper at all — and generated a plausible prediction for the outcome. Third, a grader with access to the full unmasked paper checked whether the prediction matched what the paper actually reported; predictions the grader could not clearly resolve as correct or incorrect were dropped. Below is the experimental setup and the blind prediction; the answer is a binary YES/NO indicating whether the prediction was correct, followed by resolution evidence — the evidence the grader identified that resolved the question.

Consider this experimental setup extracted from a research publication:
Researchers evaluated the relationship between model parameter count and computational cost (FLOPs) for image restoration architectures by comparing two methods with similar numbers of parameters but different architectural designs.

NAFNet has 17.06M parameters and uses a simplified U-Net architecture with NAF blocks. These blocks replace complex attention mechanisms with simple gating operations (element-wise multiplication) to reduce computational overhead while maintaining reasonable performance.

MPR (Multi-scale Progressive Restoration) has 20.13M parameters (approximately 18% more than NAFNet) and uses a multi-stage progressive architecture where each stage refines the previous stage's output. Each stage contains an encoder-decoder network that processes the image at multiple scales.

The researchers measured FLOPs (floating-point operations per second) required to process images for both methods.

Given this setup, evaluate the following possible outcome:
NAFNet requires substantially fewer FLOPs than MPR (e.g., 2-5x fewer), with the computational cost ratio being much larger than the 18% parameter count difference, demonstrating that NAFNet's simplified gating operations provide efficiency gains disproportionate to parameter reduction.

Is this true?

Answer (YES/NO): NO